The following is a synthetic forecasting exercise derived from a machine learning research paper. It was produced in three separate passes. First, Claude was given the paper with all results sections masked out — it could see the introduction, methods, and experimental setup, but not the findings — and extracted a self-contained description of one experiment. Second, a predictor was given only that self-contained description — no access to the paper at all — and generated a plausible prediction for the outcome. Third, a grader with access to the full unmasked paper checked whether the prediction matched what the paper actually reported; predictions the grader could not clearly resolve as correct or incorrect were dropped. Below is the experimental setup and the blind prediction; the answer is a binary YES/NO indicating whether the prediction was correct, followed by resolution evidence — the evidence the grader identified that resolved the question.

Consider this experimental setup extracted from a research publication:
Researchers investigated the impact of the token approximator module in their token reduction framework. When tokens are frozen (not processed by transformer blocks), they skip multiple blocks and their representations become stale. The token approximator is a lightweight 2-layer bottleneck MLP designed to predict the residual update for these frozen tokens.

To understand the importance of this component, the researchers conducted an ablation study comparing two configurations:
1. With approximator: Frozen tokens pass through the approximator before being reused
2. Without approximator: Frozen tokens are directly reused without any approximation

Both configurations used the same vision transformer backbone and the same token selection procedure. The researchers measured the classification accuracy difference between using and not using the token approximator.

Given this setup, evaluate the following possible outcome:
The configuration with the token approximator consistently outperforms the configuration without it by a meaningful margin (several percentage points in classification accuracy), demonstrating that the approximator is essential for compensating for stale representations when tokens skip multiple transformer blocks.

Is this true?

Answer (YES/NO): NO